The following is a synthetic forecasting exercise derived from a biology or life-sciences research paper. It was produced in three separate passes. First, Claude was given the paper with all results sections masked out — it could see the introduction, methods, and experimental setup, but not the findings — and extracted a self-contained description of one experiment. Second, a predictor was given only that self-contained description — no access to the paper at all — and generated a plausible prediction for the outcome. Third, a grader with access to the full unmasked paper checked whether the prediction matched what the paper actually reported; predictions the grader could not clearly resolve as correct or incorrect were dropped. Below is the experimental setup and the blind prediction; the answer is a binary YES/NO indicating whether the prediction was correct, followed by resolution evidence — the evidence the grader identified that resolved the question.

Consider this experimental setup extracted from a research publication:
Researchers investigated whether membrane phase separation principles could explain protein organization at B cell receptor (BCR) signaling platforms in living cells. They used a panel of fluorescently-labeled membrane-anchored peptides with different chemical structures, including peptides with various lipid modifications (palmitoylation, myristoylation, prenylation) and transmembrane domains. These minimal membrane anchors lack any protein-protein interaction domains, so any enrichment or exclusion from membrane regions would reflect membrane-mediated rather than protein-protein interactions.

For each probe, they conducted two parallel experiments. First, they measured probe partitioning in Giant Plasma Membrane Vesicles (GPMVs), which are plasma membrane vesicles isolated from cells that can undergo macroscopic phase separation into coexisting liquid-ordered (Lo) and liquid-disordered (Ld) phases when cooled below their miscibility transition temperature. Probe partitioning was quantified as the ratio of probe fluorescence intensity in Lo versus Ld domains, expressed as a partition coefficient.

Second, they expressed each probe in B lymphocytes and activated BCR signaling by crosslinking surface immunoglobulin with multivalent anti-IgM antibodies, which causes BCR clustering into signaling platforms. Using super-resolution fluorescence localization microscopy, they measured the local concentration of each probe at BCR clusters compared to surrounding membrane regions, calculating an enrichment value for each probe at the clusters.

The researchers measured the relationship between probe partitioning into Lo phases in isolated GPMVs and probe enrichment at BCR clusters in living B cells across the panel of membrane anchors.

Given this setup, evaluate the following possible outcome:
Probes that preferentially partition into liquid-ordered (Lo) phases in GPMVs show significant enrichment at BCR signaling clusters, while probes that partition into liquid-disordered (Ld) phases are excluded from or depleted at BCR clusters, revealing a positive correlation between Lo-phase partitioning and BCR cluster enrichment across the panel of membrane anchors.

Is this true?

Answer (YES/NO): YES